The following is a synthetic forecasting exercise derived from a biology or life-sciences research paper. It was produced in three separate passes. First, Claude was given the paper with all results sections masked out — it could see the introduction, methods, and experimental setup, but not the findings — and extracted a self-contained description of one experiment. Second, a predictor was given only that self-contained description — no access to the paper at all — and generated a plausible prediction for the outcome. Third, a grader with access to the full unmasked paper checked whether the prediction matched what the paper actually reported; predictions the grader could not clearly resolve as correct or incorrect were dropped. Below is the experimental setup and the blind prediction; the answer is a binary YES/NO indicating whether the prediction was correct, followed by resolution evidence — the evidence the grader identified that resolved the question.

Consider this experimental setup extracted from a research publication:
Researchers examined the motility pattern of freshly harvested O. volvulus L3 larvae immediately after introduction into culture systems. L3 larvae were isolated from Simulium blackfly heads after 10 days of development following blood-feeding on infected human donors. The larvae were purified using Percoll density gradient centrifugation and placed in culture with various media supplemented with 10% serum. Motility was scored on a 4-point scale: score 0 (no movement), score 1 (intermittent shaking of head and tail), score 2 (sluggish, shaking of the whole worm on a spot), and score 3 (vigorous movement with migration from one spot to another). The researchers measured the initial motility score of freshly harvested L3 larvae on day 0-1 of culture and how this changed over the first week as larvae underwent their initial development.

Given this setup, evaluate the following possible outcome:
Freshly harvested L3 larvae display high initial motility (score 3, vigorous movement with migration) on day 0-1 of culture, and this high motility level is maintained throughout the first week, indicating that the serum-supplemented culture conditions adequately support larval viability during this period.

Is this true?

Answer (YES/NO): NO